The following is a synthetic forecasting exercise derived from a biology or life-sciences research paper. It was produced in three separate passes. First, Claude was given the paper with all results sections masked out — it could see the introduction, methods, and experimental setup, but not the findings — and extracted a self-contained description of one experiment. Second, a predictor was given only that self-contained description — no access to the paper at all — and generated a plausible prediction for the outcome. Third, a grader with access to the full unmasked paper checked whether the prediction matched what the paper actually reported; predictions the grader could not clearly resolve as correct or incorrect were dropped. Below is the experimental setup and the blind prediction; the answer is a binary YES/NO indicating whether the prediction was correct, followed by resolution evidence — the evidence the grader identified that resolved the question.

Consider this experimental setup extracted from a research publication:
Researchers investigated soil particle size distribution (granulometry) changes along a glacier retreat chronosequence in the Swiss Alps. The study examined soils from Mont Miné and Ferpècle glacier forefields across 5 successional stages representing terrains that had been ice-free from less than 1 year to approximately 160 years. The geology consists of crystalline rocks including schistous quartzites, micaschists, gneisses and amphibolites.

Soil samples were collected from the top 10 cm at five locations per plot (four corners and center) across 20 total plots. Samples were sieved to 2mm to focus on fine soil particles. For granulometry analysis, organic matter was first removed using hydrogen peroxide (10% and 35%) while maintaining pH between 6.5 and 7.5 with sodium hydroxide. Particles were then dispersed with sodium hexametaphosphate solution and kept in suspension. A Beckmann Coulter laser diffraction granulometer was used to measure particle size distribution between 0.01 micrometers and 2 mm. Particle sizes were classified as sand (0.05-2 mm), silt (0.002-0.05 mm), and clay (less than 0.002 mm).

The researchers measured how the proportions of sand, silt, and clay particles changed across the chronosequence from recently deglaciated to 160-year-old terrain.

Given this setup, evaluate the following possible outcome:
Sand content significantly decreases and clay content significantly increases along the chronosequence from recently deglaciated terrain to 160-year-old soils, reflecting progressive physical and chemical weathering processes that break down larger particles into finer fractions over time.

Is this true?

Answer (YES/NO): NO